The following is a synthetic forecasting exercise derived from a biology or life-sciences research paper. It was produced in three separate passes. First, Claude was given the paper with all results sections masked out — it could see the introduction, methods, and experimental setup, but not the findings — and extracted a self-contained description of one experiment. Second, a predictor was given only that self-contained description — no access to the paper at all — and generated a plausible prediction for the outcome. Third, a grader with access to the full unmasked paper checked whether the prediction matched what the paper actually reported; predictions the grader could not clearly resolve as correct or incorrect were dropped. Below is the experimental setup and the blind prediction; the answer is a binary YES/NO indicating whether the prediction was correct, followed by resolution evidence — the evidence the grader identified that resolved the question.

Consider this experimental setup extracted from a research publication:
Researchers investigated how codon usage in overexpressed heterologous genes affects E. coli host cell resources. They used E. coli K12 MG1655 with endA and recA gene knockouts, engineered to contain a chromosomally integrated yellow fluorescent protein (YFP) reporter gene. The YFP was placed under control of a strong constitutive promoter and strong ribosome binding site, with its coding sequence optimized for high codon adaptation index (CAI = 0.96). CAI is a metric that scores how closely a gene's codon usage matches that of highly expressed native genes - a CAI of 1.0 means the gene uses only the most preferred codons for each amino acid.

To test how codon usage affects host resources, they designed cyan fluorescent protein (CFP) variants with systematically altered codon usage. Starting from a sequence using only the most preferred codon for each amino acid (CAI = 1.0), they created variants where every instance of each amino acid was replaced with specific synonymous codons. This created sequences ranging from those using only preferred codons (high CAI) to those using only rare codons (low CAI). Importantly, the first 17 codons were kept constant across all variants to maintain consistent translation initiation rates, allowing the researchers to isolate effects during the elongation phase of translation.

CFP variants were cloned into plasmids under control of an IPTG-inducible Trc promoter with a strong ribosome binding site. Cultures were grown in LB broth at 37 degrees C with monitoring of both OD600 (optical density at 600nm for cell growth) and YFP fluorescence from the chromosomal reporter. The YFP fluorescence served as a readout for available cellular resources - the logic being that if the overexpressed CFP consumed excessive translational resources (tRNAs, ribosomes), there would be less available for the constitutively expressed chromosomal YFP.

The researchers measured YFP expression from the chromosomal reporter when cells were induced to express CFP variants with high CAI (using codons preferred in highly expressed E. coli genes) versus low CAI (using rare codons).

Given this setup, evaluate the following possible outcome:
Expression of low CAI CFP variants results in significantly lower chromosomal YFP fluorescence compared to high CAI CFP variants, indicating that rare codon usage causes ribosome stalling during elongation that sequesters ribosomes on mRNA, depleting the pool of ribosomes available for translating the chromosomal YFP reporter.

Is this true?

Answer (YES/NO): YES